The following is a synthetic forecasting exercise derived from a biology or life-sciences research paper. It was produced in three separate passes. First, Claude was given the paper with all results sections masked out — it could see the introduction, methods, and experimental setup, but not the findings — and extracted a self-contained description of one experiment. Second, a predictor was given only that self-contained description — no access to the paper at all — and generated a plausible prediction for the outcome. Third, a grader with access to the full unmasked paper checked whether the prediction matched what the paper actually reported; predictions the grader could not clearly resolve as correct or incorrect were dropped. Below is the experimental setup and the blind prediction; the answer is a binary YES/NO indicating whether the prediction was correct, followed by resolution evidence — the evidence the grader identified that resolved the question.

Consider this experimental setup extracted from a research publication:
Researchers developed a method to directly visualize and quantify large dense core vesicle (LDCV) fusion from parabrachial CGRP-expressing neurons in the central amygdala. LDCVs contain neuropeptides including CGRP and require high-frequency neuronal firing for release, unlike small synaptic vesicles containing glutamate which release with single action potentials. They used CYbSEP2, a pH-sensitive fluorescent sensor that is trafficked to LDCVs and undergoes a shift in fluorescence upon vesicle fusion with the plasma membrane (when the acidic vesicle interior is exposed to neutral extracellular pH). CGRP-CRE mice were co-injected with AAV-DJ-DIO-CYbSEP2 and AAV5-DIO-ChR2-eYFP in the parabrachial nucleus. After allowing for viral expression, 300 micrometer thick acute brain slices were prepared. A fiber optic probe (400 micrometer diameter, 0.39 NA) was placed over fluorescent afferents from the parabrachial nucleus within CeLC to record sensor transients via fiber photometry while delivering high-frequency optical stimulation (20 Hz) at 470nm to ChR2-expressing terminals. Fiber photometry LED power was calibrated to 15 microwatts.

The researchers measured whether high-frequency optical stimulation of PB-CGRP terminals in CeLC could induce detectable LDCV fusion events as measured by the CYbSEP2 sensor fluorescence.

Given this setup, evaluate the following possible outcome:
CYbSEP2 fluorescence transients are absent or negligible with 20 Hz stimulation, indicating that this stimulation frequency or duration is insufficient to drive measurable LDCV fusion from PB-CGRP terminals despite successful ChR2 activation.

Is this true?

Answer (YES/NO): NO